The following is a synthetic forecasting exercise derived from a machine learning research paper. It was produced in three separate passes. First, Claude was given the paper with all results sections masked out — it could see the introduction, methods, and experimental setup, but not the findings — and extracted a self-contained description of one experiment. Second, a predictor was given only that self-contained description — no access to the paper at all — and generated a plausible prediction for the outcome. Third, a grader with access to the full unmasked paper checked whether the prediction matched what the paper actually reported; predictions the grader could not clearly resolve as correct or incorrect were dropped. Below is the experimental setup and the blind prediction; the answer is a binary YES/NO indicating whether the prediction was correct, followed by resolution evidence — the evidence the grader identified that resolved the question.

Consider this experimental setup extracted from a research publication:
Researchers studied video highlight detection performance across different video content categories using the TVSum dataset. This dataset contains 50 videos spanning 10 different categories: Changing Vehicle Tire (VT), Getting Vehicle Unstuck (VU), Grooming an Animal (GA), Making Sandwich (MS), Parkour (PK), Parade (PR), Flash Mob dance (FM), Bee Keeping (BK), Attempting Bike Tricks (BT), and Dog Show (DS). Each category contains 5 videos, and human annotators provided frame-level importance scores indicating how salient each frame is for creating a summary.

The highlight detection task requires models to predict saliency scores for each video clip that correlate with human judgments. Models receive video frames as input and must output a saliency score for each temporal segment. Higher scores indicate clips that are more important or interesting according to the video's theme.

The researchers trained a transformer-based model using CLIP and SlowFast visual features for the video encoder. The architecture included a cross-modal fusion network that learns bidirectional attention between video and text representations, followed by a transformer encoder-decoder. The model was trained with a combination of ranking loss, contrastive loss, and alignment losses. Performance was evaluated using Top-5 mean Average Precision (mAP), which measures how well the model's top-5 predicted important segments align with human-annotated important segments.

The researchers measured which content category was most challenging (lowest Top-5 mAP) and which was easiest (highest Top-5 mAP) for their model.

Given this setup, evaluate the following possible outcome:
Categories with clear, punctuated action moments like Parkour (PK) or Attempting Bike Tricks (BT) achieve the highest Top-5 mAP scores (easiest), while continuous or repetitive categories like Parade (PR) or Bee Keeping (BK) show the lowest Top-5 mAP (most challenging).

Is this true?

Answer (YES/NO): NO